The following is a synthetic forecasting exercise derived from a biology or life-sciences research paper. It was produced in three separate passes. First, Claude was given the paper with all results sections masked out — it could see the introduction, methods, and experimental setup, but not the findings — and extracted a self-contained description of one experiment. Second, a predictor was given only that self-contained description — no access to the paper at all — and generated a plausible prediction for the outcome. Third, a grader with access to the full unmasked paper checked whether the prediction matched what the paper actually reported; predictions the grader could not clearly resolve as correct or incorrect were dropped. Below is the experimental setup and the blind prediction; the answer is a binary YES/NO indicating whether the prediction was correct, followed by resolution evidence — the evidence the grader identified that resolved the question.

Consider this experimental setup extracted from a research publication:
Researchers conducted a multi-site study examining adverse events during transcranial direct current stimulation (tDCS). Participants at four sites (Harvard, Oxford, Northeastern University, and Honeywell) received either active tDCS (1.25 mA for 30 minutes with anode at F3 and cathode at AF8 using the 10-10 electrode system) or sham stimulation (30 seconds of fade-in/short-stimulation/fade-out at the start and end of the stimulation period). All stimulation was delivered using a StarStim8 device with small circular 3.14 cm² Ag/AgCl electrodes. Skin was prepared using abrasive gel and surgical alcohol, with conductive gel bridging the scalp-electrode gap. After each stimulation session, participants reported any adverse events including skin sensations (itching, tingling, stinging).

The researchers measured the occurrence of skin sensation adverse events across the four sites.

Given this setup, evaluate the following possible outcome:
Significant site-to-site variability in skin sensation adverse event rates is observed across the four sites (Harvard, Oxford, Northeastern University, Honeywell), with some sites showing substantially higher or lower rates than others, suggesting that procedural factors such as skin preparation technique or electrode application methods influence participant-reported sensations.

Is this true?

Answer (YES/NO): YES